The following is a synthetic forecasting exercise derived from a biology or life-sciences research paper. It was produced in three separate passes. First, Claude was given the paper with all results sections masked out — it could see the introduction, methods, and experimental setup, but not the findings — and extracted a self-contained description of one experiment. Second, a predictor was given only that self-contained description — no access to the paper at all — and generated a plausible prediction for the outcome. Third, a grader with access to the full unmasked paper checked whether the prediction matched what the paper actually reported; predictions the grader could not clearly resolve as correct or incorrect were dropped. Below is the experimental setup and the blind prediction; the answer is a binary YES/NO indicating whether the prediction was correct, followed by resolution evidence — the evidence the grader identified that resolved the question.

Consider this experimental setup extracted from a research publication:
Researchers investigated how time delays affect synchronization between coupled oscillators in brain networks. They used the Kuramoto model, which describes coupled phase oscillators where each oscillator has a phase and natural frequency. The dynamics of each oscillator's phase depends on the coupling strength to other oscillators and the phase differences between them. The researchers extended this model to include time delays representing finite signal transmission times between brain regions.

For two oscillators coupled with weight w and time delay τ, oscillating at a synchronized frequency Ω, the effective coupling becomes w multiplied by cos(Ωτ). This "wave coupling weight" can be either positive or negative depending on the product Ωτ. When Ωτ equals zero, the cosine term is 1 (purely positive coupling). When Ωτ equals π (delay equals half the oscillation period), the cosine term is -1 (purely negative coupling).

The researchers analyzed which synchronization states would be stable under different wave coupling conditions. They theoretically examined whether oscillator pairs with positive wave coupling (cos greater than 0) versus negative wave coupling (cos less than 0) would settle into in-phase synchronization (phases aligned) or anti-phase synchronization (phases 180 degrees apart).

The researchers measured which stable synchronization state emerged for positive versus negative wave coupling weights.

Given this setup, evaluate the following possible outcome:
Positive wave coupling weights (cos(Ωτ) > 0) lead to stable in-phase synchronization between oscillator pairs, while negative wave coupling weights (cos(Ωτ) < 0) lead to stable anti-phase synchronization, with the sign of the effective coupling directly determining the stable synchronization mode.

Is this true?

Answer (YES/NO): YES